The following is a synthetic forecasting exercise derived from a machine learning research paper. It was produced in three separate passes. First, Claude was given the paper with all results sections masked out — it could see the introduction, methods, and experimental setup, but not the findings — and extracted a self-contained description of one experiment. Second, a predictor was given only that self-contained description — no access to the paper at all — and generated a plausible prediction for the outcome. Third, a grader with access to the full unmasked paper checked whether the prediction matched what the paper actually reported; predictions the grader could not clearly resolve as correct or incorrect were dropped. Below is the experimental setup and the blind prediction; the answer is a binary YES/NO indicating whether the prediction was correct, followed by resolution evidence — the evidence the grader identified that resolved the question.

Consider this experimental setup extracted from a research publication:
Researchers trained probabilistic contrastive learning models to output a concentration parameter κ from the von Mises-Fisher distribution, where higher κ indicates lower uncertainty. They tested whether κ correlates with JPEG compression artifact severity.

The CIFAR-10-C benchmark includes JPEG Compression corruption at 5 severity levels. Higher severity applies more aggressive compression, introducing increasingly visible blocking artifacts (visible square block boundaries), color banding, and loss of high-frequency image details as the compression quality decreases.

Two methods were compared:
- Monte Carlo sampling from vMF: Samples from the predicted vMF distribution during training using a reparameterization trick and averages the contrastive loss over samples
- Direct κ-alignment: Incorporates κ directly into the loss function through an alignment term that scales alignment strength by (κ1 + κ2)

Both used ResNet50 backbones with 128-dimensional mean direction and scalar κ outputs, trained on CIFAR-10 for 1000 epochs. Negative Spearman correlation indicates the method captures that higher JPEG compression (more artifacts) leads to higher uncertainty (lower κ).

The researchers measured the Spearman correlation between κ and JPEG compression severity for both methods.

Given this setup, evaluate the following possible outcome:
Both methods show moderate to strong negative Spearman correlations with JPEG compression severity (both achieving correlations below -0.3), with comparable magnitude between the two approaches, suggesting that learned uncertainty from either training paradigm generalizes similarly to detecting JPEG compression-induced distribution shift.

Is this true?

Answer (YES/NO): YES